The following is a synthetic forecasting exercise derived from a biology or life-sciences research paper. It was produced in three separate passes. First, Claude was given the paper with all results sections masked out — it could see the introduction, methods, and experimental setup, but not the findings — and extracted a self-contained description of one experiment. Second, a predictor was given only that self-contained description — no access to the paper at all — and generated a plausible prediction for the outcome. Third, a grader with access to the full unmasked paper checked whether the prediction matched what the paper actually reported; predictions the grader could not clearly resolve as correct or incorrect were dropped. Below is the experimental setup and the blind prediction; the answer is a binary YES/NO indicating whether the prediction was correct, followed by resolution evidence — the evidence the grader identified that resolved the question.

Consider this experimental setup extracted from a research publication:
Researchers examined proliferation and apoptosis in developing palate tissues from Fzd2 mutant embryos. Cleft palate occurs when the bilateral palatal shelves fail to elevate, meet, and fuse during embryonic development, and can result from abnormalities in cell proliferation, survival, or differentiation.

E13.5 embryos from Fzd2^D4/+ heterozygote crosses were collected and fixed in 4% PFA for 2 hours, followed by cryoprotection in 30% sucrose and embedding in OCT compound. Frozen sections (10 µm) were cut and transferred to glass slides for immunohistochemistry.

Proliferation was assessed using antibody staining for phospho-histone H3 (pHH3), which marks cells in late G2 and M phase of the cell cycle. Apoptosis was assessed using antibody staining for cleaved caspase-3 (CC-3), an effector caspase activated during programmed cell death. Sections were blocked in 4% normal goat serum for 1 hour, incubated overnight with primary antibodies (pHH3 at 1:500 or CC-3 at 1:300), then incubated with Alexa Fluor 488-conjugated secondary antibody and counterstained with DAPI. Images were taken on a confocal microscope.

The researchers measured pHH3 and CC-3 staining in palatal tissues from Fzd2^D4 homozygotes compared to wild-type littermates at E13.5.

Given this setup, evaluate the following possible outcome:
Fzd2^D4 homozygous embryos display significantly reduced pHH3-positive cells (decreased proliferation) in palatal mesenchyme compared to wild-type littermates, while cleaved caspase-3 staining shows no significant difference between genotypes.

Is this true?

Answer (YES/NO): NO